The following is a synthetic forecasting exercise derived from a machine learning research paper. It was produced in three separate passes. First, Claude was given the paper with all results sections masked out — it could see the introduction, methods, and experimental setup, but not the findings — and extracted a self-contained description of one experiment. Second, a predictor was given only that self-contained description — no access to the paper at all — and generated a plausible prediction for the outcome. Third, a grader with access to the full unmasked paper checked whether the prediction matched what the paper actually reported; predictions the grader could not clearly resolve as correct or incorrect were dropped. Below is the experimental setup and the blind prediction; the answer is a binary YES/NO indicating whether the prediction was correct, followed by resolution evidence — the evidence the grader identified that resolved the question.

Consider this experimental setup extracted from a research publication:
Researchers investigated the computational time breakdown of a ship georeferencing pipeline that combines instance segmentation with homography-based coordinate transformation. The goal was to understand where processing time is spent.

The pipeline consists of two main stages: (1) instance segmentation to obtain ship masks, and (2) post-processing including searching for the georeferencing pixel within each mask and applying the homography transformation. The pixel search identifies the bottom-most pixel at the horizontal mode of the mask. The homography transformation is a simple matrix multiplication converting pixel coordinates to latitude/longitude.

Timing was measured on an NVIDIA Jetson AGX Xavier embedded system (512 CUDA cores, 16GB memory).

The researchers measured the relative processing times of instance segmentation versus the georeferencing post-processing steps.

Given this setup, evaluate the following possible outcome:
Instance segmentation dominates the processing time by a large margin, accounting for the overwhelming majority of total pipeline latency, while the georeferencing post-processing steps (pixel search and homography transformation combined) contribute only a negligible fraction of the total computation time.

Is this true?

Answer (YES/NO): YES